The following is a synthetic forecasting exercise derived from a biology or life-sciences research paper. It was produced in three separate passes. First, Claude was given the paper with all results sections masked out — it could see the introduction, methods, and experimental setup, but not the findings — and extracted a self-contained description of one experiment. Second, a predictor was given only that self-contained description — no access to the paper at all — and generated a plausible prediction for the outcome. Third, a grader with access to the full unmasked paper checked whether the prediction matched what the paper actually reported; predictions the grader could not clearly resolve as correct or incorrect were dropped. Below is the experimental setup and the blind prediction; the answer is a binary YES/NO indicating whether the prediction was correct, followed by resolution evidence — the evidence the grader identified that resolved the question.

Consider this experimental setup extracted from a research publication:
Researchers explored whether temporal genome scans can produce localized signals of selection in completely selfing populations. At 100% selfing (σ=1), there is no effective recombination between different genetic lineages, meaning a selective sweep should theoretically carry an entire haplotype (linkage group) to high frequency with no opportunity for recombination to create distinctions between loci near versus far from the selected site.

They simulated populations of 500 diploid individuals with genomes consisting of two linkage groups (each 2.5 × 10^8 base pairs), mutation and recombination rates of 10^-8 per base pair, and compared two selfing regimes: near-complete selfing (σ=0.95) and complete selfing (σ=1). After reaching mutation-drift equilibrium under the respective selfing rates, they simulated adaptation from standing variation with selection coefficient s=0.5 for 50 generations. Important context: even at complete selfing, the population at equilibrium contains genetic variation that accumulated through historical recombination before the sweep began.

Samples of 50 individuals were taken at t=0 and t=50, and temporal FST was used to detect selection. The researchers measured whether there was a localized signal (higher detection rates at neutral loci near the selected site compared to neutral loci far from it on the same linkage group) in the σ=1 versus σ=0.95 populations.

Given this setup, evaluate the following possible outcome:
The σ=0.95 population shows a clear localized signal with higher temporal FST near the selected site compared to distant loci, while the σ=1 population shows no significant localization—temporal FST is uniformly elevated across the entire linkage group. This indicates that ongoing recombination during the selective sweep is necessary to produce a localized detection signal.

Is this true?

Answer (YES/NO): NO